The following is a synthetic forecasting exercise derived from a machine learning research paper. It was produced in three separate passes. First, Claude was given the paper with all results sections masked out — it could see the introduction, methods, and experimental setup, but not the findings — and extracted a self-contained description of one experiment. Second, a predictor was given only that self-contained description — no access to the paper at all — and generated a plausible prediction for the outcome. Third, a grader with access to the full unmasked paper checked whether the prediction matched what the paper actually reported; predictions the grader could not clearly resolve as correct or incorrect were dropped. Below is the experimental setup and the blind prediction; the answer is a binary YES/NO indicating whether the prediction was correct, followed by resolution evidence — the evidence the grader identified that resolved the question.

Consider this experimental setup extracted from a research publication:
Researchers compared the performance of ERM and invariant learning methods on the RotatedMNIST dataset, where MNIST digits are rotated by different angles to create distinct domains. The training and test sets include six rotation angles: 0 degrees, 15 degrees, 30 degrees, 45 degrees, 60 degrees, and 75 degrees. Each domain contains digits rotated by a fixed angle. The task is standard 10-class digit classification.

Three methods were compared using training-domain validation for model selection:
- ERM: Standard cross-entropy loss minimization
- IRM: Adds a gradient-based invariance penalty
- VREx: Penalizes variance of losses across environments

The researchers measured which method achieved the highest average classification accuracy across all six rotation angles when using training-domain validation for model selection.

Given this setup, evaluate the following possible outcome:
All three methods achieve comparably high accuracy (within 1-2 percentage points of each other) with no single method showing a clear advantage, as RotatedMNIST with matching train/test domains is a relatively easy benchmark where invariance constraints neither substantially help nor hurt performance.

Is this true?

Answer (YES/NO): YES